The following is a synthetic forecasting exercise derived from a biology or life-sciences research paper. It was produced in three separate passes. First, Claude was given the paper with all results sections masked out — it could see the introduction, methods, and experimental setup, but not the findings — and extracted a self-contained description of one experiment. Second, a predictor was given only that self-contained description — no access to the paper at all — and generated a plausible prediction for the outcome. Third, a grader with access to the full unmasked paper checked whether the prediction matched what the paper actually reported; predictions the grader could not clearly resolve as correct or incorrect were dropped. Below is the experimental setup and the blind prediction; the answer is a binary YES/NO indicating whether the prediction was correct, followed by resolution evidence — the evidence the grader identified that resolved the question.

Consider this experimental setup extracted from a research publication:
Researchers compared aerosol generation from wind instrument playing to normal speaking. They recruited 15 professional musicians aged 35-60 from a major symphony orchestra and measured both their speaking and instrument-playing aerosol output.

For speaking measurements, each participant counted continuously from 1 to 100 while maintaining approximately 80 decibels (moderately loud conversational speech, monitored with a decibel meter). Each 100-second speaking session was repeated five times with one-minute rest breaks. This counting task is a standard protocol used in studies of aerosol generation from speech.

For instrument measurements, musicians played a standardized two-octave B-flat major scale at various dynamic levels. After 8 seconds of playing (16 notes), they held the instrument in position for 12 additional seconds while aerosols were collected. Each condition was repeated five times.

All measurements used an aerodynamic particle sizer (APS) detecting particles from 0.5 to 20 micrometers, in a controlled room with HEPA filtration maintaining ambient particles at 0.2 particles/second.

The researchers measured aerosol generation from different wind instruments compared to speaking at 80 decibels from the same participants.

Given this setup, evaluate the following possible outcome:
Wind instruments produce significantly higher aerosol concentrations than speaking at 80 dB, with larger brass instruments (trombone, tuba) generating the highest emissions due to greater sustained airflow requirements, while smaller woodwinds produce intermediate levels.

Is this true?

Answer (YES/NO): NO